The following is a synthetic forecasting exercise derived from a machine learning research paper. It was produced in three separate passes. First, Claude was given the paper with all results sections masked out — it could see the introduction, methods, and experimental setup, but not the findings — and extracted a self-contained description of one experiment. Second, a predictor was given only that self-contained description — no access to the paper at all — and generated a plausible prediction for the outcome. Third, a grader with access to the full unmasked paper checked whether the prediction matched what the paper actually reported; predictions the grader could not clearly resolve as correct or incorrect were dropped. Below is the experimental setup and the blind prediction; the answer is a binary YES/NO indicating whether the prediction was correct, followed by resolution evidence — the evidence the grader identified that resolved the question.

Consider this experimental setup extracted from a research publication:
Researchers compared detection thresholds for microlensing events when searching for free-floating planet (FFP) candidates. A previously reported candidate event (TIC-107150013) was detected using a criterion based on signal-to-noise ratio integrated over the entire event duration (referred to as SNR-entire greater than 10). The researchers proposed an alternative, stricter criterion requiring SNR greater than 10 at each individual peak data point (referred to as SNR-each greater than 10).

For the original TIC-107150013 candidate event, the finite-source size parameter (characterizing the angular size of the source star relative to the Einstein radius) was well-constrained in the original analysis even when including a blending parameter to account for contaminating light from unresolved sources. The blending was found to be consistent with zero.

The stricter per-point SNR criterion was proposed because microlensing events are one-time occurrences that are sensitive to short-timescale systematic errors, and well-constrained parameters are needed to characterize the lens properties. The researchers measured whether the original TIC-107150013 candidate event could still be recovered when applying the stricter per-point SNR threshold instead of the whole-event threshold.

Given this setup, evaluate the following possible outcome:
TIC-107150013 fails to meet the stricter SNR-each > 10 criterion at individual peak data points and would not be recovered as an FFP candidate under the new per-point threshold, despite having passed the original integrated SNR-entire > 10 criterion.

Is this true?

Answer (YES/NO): NO